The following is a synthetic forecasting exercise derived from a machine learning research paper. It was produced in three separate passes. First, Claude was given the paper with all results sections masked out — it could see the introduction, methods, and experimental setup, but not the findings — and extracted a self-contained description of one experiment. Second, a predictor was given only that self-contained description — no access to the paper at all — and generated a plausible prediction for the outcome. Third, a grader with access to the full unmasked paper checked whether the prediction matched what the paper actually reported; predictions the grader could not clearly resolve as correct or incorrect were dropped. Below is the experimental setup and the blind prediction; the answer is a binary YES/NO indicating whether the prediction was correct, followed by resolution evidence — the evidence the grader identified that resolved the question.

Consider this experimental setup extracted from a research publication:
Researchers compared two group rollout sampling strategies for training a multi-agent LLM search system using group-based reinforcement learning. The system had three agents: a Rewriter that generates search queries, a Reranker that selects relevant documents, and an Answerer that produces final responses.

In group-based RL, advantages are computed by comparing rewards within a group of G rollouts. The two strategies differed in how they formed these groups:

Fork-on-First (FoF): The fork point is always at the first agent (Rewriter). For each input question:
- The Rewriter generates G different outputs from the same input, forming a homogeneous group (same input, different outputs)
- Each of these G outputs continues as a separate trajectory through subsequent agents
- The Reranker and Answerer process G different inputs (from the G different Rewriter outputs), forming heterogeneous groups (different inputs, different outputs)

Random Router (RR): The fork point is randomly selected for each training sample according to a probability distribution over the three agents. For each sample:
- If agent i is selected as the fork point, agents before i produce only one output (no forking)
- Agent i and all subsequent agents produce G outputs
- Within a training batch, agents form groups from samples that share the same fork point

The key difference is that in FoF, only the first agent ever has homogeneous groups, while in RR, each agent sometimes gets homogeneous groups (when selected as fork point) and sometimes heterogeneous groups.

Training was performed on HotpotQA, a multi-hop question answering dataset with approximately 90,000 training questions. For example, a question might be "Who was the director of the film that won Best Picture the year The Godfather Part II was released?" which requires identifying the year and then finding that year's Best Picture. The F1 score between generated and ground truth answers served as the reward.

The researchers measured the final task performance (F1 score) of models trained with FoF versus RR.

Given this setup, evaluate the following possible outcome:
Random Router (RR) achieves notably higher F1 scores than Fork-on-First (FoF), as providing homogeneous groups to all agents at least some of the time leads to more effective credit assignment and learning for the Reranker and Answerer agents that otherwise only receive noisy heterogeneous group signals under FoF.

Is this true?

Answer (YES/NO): NO